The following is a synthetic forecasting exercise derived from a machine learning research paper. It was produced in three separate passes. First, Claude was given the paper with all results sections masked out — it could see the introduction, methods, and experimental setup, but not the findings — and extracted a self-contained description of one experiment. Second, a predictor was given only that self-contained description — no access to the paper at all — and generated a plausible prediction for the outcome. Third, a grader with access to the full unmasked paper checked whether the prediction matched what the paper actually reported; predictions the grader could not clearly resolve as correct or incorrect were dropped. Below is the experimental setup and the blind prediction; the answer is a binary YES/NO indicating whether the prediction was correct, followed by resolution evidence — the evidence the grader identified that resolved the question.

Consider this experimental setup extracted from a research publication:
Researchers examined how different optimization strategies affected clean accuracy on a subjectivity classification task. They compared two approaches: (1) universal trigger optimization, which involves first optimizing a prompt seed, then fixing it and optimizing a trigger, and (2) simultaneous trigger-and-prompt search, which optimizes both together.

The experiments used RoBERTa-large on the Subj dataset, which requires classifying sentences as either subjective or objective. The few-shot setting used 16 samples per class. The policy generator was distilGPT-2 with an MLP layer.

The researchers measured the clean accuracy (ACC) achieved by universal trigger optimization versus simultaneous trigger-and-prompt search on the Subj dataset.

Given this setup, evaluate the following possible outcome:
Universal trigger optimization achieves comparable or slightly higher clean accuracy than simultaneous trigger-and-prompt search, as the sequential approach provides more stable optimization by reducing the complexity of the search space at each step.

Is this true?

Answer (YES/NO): NO